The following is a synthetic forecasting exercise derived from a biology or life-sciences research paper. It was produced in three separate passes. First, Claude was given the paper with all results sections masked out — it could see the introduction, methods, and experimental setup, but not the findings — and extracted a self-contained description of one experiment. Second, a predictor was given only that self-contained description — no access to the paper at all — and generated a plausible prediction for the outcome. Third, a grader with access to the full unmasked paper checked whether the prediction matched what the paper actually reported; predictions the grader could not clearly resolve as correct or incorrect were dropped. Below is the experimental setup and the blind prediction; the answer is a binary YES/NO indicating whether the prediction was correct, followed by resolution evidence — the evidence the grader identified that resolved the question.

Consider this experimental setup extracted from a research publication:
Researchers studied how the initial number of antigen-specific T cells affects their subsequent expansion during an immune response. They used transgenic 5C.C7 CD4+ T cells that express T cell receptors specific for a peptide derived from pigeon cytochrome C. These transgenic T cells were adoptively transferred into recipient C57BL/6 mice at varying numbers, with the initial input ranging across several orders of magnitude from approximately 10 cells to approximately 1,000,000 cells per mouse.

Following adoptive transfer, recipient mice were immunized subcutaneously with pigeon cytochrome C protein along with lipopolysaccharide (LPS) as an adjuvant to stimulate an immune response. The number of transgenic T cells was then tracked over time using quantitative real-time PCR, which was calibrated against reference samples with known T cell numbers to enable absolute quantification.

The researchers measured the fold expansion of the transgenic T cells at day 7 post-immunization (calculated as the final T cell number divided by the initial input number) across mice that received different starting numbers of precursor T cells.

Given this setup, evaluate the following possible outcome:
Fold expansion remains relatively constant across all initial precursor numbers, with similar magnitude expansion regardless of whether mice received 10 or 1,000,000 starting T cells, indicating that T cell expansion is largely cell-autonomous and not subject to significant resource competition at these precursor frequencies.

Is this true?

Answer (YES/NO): NO